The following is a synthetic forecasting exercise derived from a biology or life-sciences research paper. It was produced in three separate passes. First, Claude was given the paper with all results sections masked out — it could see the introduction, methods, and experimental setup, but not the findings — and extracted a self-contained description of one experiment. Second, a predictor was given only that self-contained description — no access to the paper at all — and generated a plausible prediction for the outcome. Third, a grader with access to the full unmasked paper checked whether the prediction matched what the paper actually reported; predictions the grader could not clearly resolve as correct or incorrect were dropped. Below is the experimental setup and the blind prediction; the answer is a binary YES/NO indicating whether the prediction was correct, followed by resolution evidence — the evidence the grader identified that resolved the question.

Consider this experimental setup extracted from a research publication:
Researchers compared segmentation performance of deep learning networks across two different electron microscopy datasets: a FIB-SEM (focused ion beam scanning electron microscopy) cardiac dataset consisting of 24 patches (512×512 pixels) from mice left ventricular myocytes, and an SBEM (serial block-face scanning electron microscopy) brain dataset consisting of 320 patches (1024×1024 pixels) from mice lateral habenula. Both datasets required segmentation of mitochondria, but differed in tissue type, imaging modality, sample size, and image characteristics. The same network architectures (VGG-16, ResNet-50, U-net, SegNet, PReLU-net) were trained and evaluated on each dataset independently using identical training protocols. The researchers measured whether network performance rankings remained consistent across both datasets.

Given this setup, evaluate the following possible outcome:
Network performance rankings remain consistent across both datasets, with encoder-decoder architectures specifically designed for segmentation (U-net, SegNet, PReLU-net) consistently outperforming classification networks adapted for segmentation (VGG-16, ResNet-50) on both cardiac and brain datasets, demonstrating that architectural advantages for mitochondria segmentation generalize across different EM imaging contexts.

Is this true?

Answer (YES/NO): NO